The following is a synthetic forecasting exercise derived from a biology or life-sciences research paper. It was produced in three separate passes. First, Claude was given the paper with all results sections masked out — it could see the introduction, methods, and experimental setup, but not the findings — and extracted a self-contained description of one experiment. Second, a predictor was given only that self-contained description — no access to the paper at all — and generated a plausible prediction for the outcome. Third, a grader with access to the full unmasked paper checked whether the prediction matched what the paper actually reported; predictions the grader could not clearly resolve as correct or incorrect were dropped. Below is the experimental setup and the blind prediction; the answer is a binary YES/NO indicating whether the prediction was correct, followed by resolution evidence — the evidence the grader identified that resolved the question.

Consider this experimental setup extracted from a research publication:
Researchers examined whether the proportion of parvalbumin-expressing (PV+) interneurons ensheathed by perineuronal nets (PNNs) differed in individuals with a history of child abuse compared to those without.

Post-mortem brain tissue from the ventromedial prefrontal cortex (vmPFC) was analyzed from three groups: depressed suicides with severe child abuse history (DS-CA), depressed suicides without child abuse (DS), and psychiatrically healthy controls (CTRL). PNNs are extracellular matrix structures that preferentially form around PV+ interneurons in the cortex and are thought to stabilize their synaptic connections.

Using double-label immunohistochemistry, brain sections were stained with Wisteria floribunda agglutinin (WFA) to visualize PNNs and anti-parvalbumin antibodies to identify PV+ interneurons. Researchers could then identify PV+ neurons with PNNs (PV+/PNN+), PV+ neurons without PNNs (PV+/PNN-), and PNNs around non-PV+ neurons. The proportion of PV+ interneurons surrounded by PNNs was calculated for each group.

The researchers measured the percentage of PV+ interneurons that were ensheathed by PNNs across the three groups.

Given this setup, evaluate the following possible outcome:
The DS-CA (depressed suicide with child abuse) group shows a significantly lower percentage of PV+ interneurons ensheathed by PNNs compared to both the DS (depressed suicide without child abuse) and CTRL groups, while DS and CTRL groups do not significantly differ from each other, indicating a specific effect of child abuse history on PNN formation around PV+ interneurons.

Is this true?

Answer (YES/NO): NO